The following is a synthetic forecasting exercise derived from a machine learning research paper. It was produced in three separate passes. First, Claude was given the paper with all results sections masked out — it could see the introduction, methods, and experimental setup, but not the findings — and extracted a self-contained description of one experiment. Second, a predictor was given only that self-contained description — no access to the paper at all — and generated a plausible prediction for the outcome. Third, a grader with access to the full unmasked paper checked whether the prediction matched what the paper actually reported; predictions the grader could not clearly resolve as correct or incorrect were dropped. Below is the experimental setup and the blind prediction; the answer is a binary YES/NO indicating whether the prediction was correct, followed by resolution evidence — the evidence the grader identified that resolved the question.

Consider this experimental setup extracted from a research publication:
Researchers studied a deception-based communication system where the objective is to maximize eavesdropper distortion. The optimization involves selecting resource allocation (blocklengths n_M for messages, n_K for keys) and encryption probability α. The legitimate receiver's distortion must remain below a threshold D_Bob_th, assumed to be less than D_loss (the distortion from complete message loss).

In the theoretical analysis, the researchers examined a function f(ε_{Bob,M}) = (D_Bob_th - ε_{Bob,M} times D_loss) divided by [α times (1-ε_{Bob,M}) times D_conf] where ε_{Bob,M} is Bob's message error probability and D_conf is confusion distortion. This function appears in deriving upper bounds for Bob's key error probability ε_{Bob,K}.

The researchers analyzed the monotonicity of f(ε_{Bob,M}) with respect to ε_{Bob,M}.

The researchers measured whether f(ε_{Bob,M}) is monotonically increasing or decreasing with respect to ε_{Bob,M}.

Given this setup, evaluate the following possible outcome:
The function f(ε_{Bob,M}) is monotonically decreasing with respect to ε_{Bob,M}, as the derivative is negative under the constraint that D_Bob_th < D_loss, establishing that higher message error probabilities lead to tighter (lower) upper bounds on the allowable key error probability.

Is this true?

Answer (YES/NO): YES